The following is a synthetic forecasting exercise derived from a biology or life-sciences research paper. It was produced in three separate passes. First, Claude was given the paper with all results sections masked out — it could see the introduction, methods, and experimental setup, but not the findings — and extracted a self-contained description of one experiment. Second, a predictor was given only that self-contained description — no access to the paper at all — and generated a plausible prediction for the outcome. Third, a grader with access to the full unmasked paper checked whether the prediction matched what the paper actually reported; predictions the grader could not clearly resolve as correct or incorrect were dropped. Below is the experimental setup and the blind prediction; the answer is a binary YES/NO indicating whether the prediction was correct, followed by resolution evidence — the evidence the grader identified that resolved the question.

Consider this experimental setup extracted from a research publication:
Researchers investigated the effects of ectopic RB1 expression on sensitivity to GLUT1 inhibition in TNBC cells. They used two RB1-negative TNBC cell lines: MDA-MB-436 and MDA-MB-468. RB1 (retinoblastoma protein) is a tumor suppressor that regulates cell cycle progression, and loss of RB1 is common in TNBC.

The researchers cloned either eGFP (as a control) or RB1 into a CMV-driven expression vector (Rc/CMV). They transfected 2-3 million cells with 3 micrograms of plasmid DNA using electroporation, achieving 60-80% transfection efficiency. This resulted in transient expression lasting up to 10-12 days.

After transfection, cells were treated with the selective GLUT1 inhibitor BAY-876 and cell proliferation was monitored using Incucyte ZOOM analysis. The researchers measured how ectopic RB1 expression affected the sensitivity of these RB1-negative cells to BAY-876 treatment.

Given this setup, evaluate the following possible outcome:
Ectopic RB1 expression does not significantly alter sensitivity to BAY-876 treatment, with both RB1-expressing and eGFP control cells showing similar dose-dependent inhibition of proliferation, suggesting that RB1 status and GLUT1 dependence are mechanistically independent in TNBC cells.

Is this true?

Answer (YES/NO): NO